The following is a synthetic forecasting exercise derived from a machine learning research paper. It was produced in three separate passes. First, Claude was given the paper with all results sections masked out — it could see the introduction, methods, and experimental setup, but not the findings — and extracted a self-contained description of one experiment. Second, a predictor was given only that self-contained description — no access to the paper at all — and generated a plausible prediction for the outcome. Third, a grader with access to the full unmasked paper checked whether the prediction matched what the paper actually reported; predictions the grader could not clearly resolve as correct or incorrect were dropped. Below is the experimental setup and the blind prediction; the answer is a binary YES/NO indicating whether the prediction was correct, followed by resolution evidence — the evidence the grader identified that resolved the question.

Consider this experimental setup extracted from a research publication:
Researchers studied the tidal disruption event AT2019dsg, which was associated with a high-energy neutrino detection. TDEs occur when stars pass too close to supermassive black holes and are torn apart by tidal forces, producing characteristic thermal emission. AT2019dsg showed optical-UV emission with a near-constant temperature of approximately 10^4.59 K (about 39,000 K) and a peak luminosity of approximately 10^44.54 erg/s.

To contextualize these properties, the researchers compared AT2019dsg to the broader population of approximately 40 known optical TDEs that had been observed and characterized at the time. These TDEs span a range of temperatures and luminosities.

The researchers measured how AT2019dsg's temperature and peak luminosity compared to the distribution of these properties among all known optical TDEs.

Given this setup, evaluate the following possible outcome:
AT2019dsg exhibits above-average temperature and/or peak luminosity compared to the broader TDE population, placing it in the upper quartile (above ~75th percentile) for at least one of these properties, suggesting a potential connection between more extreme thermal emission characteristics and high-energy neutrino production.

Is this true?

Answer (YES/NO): YES